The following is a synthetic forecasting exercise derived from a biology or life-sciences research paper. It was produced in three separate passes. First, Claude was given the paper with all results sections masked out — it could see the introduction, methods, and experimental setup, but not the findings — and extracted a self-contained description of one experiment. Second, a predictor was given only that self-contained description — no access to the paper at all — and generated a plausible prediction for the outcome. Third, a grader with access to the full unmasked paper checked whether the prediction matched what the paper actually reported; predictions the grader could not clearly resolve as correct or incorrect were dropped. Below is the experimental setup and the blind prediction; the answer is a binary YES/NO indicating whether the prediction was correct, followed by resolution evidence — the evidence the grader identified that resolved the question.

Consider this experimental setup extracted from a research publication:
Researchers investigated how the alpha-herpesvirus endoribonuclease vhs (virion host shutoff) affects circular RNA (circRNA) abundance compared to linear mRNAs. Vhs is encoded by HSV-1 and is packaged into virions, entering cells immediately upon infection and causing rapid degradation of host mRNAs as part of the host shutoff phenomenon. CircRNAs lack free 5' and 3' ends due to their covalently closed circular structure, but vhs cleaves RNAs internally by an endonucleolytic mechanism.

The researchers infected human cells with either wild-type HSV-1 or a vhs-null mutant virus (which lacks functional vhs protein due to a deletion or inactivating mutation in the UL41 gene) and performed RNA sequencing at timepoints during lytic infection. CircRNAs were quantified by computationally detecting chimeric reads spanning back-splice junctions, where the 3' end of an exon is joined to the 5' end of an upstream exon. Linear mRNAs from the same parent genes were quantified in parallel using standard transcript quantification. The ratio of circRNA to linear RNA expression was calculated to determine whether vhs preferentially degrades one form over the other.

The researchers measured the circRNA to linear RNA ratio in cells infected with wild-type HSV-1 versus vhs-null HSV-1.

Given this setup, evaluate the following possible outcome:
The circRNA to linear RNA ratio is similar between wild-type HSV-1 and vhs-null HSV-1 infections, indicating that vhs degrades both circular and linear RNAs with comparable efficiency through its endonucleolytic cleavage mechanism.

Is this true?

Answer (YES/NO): NO